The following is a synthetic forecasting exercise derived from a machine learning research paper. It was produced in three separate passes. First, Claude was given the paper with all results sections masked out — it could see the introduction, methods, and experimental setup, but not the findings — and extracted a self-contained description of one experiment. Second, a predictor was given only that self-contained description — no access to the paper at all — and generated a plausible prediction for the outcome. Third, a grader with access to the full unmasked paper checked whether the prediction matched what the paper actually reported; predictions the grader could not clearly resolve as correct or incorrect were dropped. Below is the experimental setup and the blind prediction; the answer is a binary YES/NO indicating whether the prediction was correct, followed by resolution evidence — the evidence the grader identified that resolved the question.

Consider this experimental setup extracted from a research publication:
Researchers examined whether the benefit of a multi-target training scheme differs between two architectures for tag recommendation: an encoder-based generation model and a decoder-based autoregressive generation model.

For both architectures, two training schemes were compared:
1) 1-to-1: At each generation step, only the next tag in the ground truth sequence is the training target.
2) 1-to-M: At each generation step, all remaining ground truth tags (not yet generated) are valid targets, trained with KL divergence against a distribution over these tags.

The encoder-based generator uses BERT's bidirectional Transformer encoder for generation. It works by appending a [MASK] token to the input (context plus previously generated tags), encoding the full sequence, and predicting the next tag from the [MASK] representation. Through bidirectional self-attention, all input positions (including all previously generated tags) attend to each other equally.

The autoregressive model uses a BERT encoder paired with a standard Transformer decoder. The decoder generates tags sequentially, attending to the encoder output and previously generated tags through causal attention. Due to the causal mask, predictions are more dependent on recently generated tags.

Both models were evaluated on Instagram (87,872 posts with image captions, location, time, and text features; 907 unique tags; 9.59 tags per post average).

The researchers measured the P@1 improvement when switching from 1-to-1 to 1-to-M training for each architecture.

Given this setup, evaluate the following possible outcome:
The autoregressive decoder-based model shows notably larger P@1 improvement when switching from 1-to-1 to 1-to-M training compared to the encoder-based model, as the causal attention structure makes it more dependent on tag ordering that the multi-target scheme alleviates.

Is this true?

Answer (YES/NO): YES